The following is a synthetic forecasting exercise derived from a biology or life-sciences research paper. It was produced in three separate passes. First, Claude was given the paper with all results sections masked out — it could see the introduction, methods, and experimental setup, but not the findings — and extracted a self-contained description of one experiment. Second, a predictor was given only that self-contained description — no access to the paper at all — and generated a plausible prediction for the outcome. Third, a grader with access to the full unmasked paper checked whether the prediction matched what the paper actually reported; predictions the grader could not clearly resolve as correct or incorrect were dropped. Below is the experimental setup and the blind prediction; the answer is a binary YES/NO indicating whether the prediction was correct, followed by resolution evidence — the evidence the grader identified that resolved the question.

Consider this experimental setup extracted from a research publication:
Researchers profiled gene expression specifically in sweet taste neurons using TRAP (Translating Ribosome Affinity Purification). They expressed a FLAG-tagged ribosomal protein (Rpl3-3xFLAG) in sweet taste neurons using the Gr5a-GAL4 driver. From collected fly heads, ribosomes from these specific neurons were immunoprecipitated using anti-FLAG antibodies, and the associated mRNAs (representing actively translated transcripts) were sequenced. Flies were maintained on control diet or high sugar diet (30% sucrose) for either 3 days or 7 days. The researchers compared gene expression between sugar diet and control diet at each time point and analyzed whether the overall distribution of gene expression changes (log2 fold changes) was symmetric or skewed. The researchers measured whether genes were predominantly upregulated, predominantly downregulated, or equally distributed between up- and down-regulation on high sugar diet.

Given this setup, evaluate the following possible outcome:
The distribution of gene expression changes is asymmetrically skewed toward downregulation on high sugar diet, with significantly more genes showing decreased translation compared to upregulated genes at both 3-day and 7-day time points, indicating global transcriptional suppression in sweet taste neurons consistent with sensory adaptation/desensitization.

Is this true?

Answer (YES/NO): YES